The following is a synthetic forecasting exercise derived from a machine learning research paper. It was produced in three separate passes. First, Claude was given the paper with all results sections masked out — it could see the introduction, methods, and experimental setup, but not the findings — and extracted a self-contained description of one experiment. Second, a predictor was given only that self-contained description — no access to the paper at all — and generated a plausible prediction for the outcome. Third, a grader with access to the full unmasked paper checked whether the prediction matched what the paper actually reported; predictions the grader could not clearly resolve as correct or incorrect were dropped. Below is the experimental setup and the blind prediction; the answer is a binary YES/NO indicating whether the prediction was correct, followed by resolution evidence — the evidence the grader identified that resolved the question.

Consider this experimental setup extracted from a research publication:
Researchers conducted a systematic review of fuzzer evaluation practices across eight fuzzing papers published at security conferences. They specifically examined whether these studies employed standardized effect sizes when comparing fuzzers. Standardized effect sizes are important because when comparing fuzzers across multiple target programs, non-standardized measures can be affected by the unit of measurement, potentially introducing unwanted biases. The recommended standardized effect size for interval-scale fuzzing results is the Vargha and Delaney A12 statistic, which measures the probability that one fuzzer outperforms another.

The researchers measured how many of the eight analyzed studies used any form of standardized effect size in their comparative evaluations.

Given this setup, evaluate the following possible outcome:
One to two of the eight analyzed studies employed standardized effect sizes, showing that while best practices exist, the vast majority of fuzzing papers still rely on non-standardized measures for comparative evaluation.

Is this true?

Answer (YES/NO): YES